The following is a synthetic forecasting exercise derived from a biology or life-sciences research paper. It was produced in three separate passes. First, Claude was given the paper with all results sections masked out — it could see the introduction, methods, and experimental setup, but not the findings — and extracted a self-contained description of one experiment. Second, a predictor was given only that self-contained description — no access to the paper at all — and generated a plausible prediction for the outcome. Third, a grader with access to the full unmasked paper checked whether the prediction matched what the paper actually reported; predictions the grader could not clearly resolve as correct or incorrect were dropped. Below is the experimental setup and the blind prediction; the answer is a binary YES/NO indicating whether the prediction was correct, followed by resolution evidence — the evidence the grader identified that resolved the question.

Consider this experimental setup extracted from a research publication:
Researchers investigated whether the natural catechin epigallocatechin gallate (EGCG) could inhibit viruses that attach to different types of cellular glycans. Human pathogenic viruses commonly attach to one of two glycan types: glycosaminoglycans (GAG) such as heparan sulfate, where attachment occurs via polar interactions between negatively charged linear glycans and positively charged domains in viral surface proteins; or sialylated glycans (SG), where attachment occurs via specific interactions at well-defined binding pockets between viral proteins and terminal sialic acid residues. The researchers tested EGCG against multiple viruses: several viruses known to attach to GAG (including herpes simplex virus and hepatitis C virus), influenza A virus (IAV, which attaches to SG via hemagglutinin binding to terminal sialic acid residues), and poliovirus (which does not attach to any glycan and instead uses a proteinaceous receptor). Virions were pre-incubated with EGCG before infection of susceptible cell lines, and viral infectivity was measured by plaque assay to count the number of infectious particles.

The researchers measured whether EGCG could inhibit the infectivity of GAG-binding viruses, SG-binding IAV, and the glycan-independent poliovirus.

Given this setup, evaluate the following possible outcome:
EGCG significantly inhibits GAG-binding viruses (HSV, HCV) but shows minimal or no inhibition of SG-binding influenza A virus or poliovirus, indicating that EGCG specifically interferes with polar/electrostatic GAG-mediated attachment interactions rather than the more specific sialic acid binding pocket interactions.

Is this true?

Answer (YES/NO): NO